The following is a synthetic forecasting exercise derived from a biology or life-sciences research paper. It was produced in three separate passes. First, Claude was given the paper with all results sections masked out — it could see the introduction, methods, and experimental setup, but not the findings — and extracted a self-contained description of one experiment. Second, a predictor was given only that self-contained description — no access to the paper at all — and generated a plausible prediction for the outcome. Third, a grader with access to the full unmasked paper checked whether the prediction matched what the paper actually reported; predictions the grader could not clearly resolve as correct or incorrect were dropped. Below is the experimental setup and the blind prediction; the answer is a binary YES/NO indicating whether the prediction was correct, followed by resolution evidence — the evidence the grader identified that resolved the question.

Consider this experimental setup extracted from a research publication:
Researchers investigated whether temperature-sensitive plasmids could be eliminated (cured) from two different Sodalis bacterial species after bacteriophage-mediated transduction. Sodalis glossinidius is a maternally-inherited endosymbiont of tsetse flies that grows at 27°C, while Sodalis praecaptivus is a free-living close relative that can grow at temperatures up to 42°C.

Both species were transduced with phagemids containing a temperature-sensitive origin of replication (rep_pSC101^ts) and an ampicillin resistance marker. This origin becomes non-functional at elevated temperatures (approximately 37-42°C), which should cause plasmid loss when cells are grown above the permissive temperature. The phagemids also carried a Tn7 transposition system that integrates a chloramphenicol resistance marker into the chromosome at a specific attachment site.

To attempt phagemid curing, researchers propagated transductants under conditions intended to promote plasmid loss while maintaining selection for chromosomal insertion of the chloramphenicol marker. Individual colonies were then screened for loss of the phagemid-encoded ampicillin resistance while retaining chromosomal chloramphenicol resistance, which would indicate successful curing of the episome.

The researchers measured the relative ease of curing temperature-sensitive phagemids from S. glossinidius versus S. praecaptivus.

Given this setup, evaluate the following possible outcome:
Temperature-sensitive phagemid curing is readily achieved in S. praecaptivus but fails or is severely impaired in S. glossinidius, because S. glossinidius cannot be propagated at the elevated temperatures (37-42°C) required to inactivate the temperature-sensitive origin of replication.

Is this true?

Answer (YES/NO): NO